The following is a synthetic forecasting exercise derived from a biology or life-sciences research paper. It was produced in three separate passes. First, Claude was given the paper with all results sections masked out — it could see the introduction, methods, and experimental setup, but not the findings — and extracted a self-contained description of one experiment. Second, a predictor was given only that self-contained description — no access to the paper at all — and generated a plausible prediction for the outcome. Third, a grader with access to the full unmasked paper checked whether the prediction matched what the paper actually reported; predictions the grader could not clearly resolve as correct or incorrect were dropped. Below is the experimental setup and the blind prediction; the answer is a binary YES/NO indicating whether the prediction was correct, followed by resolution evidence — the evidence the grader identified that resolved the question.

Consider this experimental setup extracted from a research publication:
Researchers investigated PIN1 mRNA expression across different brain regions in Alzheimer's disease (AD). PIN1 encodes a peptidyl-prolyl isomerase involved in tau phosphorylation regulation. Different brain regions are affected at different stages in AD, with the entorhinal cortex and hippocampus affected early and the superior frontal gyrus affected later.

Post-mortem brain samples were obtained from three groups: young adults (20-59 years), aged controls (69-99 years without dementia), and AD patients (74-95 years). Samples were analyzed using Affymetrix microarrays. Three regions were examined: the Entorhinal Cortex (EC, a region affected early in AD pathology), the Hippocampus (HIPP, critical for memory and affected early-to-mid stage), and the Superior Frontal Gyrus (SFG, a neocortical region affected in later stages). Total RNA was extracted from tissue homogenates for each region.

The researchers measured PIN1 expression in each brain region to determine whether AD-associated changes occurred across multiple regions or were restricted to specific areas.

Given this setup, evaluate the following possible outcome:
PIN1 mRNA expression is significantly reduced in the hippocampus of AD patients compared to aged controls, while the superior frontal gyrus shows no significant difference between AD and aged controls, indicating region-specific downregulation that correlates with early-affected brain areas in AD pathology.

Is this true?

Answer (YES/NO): NO